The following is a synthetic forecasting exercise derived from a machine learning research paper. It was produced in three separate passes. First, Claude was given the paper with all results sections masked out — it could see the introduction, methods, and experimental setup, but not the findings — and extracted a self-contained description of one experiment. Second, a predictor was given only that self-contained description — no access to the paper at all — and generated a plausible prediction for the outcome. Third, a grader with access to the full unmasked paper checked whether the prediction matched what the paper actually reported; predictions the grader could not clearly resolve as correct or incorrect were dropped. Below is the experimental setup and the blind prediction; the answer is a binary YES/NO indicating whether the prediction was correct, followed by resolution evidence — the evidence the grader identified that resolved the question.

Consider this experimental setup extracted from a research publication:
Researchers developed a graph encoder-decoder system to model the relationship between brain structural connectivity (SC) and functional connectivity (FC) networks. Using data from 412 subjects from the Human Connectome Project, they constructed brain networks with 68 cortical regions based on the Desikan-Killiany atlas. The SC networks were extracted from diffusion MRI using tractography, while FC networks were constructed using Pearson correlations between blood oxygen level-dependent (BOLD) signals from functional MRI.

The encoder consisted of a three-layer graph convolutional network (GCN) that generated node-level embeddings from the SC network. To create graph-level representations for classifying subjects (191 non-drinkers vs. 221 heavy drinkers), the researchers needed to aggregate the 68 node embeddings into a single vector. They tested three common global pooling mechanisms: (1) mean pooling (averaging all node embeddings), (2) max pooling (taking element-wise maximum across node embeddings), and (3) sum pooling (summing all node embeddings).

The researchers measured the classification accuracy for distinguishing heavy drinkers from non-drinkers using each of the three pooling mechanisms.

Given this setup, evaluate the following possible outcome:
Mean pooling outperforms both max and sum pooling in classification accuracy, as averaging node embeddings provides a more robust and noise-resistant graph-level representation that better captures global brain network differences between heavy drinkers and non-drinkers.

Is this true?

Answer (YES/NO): YES